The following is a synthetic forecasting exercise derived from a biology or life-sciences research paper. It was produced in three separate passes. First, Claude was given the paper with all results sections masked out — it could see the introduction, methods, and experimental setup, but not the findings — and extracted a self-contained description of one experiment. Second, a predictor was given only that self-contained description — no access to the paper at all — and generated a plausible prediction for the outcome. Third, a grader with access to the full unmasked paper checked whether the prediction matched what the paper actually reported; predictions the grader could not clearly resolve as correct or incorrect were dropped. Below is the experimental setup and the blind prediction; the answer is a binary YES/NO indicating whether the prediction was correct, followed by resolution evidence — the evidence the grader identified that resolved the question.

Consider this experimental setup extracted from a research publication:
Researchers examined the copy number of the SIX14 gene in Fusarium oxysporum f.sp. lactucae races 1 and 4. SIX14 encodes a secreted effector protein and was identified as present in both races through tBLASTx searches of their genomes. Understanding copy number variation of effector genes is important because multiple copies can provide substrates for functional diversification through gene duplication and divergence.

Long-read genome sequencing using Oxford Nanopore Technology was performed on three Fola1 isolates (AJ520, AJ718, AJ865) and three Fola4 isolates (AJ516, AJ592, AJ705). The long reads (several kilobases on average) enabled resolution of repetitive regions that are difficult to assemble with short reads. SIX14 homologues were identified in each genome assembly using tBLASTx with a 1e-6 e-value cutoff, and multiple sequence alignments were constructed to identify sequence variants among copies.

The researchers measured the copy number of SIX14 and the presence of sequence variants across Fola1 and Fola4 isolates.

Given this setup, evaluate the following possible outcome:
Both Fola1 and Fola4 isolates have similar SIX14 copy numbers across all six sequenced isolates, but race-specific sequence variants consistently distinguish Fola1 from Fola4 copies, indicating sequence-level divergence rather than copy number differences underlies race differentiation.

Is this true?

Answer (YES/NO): NO